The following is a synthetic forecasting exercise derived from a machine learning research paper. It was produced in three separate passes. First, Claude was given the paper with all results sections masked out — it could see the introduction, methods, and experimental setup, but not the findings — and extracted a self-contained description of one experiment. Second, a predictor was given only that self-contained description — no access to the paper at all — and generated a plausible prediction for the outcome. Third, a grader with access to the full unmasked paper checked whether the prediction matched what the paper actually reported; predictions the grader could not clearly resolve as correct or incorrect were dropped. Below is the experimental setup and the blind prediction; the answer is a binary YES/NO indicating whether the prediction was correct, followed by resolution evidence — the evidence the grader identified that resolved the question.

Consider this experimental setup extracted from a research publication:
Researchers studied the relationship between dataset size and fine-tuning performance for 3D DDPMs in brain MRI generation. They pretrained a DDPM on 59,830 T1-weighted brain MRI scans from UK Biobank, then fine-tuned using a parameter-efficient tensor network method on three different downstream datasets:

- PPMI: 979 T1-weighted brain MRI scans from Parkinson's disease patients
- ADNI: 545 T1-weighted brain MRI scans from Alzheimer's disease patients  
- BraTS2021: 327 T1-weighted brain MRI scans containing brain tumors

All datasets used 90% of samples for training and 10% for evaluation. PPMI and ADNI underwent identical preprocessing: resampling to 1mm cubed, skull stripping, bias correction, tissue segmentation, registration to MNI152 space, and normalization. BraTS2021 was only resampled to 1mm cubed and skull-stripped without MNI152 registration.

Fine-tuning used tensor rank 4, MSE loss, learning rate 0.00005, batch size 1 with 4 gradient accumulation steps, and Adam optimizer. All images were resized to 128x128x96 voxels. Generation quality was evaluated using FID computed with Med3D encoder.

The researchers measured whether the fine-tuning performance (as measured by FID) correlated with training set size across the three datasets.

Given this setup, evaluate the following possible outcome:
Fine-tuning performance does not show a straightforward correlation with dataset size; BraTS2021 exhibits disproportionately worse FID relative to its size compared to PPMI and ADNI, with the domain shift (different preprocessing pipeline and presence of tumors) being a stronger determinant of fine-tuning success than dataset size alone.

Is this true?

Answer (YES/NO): NO